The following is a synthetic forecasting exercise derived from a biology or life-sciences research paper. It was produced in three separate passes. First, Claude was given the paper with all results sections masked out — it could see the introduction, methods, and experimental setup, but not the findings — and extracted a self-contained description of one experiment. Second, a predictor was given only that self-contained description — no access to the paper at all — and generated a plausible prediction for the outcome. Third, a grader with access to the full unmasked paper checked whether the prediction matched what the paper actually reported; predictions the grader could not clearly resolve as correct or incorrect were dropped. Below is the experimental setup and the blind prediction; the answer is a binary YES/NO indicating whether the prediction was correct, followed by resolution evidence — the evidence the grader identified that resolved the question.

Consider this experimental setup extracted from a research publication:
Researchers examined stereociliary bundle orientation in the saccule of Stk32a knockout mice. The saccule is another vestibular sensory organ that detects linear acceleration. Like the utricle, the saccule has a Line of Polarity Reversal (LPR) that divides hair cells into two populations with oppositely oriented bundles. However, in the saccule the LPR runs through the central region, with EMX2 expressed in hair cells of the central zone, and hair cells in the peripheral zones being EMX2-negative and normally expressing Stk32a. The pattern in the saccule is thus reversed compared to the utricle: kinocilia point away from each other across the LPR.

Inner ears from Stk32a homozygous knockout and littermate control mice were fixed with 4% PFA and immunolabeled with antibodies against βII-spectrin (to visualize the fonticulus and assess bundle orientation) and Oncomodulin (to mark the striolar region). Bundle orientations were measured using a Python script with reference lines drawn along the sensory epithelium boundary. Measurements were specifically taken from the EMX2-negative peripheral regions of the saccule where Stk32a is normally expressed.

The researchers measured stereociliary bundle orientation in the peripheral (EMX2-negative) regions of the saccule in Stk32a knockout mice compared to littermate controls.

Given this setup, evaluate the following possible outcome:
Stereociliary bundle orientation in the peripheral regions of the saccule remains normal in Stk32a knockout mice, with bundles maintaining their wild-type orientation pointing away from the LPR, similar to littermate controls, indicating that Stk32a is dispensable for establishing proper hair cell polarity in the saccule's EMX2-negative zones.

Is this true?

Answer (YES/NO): NO